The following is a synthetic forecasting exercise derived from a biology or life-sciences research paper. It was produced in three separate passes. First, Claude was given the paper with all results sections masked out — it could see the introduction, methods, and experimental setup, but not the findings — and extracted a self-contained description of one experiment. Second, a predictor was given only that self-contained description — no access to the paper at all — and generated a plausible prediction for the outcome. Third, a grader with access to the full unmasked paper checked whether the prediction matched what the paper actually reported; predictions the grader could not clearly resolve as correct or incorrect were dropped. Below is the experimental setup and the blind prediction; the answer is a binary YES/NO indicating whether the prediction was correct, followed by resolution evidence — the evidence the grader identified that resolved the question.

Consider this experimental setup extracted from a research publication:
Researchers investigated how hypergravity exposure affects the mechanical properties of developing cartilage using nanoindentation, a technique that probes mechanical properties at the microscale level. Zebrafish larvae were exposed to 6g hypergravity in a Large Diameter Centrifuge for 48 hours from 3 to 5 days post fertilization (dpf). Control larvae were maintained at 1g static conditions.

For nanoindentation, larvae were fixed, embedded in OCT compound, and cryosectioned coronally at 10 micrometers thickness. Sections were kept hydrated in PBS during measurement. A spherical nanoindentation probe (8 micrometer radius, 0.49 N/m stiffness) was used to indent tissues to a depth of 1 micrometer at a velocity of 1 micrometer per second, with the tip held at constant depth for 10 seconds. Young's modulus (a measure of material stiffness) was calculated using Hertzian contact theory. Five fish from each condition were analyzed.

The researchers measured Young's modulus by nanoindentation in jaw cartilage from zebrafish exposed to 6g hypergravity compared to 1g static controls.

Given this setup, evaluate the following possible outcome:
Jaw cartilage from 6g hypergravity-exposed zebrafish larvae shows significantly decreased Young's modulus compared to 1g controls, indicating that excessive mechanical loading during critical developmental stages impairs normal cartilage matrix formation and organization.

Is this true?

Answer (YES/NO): NO